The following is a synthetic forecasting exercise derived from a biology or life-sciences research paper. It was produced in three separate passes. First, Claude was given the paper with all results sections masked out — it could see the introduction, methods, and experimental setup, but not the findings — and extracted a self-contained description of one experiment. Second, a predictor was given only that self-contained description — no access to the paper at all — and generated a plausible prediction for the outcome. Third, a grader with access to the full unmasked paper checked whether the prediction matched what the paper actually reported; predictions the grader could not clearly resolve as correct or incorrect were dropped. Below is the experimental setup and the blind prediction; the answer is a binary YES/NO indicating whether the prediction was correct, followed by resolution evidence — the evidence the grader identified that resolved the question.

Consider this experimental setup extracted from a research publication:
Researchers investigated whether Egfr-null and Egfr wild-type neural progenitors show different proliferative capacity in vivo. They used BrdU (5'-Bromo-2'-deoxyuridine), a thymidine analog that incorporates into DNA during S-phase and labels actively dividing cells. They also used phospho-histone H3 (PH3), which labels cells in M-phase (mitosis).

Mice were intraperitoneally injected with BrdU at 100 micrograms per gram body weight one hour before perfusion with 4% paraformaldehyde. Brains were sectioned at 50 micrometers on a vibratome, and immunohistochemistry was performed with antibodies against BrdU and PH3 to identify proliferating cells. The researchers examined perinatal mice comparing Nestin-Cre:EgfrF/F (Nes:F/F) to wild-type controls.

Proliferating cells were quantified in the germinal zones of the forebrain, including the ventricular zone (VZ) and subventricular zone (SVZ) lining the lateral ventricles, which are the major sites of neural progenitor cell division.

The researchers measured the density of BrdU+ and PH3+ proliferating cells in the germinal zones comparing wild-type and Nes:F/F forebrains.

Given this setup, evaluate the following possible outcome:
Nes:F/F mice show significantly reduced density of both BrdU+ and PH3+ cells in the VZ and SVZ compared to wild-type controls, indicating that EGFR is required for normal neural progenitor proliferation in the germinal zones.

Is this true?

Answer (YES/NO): NO